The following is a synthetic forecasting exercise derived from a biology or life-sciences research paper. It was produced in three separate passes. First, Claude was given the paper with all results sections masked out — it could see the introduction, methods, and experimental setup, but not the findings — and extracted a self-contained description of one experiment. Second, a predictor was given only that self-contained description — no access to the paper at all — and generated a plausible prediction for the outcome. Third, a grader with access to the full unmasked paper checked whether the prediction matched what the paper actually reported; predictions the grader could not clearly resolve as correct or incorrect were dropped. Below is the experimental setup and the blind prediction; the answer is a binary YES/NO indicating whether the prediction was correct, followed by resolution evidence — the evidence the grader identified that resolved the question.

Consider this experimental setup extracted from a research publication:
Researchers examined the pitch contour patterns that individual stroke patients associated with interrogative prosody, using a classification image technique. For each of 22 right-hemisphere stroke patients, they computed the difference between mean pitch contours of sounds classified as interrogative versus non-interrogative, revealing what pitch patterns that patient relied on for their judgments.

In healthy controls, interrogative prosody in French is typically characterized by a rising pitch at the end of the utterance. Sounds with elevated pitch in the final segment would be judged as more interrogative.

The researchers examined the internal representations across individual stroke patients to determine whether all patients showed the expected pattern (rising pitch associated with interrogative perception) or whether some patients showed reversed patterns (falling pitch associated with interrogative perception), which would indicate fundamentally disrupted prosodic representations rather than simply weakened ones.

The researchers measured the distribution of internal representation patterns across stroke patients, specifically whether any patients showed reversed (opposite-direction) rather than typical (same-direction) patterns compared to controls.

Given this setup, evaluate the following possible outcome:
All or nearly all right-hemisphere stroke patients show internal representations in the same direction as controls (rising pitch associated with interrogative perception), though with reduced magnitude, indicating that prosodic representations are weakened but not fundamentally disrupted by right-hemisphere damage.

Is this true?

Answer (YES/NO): NO